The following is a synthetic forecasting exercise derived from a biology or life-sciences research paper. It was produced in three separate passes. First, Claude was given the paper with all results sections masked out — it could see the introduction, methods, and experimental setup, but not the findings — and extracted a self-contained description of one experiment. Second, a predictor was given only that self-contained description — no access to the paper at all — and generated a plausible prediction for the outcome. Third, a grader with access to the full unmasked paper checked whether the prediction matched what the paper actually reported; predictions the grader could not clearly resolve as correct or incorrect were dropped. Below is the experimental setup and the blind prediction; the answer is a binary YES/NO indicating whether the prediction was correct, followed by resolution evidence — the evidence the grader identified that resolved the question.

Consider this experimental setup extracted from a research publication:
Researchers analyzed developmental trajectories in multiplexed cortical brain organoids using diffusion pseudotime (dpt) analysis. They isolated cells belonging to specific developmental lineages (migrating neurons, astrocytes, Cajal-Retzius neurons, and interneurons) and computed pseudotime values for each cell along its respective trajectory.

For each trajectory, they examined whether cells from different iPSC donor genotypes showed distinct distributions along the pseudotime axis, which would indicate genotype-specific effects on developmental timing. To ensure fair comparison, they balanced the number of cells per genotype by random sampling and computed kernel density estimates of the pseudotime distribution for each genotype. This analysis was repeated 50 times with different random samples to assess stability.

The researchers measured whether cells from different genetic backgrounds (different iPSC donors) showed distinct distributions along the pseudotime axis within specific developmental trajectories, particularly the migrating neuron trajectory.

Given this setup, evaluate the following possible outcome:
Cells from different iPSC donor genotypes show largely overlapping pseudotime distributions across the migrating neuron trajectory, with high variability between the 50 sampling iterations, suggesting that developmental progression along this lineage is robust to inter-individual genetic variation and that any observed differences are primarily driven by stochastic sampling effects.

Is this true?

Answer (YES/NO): NO